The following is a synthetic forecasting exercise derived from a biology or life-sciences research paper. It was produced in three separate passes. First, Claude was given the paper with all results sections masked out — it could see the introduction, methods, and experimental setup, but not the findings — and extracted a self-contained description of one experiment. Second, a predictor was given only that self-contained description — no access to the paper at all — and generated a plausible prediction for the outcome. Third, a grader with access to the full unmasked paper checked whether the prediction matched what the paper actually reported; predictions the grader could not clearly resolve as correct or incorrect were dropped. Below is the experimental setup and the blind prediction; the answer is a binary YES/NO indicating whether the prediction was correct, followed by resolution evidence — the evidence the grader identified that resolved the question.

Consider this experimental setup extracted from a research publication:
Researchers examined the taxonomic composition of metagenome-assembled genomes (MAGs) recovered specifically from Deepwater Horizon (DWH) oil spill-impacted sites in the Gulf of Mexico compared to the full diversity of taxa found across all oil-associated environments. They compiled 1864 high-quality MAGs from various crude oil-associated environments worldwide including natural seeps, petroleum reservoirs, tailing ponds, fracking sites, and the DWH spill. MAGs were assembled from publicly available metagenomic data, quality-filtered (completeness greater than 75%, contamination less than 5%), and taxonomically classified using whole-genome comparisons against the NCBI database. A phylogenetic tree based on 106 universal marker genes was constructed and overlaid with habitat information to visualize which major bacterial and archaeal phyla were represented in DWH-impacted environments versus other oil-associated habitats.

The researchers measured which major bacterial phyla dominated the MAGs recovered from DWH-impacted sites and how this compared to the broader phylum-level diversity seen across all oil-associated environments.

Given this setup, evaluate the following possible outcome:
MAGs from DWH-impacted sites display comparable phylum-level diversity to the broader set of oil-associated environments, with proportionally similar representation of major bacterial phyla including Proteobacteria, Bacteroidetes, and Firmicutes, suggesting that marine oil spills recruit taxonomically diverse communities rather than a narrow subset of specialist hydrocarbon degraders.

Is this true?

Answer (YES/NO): NO